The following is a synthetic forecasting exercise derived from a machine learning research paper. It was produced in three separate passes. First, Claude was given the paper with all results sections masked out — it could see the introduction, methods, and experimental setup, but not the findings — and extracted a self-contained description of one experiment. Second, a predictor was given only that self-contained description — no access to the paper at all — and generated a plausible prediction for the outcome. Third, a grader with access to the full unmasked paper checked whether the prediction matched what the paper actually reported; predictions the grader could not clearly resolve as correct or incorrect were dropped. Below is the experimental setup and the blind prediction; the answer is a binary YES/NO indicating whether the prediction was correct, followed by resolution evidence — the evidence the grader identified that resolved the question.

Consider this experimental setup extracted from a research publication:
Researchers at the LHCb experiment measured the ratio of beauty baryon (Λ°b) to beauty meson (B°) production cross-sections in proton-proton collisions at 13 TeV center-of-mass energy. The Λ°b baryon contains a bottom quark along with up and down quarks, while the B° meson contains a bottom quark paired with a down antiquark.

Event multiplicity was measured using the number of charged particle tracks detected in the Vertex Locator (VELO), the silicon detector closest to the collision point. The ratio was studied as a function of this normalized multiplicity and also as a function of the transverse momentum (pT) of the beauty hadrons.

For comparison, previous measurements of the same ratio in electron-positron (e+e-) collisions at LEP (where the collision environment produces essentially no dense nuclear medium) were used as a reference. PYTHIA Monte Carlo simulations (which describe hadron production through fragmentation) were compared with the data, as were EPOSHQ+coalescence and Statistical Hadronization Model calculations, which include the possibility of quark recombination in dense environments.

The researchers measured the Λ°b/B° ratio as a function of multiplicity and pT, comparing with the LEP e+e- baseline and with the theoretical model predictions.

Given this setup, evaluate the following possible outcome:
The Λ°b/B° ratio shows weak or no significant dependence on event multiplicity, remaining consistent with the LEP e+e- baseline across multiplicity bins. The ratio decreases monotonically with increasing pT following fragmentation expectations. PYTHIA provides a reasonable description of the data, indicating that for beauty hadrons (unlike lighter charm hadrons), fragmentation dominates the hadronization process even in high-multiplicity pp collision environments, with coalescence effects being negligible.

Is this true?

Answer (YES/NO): NO